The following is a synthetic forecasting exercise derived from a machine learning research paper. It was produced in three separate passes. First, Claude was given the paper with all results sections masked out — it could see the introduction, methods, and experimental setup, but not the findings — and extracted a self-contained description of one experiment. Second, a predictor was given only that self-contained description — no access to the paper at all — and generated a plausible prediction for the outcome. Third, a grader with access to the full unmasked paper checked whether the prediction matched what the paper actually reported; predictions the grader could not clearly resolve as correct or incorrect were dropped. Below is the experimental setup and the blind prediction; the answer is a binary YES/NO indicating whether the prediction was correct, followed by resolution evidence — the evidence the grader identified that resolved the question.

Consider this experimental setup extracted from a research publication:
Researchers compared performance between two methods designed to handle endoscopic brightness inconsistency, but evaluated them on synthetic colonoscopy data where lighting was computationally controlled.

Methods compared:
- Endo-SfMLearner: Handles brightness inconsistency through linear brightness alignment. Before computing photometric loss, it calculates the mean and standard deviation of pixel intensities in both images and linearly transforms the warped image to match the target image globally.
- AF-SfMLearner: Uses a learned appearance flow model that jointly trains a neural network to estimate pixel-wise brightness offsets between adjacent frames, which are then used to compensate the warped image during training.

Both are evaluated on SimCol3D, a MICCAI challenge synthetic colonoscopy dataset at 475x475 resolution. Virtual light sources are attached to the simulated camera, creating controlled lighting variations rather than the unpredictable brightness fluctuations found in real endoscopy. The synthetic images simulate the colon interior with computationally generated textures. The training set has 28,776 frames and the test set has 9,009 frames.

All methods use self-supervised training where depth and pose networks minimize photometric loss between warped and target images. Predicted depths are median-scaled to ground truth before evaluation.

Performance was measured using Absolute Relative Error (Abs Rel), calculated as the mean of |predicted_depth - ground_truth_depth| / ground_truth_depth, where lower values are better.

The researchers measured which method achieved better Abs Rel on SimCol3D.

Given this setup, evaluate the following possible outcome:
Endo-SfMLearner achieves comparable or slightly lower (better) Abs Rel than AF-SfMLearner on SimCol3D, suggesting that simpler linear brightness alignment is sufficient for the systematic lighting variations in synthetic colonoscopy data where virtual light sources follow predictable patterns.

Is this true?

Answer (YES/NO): YES